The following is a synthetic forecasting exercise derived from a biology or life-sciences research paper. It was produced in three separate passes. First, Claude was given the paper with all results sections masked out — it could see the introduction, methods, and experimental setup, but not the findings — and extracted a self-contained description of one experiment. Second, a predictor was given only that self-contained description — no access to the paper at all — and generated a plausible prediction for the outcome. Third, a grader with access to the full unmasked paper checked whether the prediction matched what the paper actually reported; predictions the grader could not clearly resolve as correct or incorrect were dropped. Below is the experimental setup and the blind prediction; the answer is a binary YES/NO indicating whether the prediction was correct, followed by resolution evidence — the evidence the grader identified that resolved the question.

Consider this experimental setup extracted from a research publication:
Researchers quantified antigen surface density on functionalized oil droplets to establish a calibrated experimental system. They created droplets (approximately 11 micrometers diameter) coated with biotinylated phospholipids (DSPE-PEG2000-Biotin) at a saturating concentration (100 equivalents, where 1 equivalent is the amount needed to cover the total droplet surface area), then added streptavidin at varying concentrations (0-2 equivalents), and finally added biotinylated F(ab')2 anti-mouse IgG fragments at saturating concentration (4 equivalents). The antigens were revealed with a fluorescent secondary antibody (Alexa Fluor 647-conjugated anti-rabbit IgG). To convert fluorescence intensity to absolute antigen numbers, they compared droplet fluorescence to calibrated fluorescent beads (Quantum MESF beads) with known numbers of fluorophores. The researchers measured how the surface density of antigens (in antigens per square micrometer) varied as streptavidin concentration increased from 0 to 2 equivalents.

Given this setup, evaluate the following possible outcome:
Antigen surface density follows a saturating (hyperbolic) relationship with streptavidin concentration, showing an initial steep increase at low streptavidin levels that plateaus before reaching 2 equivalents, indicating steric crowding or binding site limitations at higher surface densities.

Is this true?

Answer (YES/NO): YES